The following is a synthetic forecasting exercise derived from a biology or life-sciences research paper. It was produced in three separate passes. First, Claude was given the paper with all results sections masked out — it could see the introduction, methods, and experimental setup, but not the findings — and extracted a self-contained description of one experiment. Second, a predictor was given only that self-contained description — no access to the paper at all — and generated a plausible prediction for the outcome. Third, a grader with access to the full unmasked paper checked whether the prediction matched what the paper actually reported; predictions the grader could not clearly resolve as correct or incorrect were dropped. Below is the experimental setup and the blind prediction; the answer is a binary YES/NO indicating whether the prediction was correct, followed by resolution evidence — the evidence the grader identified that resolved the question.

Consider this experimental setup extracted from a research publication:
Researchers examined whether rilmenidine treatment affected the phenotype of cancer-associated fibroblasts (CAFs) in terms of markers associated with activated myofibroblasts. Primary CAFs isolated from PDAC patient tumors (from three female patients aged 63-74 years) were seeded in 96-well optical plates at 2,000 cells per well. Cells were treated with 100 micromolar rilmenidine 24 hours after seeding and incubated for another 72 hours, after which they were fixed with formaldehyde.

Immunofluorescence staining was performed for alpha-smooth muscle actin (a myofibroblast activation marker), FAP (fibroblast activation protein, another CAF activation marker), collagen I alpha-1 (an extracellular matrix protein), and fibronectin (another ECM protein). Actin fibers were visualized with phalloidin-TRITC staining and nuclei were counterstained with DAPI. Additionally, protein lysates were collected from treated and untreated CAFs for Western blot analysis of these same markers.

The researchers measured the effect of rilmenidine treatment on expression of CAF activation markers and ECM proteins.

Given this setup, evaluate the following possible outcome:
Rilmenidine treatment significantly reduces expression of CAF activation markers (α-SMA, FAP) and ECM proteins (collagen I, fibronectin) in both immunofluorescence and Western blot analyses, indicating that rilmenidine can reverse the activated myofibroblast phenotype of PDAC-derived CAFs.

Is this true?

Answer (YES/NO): NO